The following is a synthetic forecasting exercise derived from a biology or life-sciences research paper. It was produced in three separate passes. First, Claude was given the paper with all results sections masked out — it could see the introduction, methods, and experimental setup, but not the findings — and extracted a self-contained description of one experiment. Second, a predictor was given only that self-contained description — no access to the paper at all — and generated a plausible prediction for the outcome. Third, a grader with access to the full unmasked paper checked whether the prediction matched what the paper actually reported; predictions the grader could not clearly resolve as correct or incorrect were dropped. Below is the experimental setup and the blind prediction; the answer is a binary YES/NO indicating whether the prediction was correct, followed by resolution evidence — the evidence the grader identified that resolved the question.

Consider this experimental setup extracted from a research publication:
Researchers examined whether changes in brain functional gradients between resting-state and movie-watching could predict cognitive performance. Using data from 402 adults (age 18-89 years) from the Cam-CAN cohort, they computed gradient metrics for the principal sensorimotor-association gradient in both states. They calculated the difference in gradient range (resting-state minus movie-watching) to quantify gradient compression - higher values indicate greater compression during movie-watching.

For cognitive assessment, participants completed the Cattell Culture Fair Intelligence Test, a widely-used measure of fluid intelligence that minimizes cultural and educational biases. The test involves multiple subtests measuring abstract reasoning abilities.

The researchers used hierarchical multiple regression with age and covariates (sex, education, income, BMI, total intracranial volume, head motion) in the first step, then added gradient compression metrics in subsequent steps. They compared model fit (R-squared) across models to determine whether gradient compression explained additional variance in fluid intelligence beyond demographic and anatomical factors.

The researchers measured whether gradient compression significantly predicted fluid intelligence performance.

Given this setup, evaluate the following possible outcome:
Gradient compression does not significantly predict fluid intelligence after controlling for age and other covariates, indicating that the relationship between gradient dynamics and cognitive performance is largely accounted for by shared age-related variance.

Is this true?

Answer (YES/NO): YES